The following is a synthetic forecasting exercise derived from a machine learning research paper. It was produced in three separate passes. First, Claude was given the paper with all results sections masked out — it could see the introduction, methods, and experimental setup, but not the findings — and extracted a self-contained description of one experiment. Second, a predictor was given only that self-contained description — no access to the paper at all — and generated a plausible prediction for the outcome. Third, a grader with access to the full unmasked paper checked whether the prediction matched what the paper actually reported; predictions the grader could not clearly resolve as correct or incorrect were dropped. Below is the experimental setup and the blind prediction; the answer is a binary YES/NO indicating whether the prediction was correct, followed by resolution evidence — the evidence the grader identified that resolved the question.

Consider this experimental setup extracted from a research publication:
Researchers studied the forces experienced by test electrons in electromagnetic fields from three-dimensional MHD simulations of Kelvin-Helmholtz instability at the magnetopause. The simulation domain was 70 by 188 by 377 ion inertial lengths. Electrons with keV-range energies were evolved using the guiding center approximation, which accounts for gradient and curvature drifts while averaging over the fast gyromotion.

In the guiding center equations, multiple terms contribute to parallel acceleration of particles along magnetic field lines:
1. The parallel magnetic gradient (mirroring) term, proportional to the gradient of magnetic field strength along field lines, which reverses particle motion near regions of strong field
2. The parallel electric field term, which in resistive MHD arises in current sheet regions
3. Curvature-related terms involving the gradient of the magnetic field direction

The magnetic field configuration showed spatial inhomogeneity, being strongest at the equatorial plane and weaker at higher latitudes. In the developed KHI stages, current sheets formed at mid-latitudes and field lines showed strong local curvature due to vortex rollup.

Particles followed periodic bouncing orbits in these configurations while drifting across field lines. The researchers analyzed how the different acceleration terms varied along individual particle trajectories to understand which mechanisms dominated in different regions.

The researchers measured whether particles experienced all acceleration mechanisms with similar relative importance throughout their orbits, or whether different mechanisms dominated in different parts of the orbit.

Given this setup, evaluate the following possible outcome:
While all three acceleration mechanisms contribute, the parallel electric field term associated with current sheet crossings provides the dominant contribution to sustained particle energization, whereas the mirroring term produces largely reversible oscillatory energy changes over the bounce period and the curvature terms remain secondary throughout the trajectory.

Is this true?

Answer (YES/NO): NO